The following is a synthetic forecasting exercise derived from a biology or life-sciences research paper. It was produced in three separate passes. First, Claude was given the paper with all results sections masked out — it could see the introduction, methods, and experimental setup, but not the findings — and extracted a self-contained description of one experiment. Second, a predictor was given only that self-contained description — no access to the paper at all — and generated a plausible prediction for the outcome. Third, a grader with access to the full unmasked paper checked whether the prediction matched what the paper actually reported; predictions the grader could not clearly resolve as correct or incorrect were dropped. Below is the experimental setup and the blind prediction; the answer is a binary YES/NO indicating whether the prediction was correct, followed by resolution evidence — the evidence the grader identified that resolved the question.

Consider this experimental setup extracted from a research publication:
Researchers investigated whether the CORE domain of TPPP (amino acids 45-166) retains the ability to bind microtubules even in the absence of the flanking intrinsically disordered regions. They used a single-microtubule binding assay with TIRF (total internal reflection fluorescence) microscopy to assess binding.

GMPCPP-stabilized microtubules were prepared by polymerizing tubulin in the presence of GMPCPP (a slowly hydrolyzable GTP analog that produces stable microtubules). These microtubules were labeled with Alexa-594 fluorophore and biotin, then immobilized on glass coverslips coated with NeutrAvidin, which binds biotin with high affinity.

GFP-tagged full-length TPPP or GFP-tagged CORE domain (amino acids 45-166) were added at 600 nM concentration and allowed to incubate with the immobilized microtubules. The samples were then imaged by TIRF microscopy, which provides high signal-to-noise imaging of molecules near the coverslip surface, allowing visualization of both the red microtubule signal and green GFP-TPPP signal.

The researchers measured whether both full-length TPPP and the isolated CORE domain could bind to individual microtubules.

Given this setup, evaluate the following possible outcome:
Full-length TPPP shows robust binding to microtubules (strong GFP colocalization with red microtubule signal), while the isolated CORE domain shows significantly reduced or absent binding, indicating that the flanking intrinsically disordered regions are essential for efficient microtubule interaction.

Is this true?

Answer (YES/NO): YES